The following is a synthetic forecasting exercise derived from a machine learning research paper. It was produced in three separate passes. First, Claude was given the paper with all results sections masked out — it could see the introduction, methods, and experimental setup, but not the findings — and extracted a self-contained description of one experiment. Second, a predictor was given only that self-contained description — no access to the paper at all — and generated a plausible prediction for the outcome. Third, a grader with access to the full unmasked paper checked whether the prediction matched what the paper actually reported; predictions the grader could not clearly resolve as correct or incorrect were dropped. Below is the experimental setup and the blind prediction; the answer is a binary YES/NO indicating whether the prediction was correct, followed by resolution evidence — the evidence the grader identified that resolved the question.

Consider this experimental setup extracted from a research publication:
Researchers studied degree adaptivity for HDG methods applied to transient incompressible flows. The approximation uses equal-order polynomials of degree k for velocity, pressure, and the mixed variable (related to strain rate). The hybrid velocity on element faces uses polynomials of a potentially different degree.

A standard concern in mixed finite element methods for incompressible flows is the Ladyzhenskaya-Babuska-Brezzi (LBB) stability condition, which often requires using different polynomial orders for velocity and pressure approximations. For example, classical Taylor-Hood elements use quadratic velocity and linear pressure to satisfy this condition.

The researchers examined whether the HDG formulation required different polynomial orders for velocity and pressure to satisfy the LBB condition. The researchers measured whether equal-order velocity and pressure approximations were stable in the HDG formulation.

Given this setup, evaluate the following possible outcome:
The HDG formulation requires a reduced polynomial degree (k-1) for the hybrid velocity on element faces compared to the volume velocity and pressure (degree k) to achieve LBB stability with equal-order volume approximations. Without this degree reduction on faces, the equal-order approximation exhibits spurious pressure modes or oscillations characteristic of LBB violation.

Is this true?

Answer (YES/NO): NO